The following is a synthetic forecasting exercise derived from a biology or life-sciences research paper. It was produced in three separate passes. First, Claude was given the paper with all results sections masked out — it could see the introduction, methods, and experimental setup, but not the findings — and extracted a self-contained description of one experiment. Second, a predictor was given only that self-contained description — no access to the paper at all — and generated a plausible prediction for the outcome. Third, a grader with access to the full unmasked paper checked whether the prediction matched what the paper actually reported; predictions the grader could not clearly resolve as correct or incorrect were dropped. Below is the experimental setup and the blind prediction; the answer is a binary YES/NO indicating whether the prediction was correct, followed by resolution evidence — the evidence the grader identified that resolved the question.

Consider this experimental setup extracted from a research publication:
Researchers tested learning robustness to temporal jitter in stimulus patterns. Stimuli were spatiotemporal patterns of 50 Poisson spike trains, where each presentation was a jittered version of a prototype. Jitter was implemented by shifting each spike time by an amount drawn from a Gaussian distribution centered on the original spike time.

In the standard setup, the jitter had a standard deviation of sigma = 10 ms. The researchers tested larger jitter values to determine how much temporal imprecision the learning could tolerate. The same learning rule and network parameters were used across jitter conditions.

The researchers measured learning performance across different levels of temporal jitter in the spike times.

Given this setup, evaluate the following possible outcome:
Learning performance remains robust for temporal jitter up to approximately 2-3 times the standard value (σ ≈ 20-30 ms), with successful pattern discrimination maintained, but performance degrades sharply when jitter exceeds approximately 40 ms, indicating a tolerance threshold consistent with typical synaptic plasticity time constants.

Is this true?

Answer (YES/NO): NO